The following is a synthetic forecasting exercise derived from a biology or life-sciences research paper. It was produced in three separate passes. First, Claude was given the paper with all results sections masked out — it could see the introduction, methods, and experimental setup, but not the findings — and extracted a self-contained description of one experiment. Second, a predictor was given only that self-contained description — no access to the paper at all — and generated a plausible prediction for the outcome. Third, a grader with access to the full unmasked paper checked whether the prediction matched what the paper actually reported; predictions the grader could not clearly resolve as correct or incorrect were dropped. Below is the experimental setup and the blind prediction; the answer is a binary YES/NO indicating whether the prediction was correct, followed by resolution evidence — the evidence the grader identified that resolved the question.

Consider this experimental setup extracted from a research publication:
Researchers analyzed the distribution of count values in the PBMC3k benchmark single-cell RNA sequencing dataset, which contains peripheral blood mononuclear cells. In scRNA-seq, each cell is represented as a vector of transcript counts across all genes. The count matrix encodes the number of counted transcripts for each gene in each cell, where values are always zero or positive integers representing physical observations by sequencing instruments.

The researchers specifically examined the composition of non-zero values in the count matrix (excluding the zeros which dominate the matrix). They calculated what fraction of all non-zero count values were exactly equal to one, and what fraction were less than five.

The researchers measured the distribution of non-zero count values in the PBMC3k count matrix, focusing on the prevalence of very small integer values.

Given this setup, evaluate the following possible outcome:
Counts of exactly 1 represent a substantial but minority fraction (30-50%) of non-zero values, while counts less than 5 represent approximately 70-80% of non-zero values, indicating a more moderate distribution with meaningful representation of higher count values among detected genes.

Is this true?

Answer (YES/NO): NO